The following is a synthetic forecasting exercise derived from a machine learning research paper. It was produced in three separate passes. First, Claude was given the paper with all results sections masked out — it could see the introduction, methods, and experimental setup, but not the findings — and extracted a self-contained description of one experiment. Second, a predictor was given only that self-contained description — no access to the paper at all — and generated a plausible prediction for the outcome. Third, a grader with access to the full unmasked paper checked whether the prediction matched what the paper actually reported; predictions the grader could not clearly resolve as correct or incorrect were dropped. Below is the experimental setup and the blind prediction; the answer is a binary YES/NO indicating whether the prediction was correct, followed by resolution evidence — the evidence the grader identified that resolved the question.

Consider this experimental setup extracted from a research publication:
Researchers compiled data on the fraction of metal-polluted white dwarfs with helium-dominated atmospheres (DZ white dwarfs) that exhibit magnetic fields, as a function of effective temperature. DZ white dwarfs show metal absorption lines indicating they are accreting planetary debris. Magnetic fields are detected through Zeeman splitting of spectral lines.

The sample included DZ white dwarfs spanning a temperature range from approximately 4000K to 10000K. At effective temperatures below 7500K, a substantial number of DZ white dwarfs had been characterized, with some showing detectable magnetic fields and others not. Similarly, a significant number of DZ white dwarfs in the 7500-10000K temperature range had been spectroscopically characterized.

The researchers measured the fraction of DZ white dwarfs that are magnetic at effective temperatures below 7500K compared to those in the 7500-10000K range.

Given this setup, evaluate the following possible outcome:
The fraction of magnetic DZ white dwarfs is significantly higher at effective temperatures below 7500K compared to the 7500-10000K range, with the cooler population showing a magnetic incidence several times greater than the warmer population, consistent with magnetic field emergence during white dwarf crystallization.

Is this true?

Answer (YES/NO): YES